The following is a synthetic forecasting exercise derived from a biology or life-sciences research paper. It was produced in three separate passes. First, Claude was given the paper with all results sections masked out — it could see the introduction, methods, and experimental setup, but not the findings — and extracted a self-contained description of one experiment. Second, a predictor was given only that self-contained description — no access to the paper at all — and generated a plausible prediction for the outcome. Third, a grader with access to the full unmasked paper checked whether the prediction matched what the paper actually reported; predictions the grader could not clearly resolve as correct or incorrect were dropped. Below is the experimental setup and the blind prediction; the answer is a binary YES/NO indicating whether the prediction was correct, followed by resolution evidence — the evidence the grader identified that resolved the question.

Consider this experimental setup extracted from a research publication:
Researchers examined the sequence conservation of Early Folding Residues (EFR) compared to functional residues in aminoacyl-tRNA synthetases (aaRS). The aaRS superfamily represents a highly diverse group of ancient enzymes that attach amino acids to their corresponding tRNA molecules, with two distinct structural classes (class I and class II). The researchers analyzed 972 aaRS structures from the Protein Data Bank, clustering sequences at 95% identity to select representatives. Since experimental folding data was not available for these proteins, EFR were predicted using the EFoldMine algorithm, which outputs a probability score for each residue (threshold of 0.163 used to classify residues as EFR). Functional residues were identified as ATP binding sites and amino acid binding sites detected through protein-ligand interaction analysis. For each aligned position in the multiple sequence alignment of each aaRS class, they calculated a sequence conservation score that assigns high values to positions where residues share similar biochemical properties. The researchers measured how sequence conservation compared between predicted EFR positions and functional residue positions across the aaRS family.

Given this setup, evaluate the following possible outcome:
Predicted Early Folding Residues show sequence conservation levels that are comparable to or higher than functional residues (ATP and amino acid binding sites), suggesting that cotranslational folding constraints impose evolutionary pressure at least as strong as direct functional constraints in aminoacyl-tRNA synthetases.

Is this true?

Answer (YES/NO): NO